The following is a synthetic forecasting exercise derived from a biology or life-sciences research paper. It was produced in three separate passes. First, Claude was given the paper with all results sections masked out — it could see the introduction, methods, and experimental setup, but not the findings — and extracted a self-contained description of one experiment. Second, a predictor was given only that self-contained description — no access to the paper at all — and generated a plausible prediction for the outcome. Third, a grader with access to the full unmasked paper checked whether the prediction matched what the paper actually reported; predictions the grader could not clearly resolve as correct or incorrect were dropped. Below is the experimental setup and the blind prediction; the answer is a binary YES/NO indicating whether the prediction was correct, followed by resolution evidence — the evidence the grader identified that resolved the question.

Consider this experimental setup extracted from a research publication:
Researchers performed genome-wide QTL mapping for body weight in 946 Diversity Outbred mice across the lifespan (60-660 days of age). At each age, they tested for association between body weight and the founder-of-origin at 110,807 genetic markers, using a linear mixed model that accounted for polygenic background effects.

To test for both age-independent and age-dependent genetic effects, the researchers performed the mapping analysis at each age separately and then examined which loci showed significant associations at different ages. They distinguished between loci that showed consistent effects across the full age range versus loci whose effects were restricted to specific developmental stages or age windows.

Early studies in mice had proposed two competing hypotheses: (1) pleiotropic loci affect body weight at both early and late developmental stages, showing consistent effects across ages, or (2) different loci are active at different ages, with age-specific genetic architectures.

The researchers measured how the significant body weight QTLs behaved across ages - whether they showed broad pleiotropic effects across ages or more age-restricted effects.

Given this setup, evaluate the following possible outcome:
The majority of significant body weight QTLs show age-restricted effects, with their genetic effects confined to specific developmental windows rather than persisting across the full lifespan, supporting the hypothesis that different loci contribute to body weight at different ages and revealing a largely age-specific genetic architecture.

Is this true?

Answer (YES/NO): YES